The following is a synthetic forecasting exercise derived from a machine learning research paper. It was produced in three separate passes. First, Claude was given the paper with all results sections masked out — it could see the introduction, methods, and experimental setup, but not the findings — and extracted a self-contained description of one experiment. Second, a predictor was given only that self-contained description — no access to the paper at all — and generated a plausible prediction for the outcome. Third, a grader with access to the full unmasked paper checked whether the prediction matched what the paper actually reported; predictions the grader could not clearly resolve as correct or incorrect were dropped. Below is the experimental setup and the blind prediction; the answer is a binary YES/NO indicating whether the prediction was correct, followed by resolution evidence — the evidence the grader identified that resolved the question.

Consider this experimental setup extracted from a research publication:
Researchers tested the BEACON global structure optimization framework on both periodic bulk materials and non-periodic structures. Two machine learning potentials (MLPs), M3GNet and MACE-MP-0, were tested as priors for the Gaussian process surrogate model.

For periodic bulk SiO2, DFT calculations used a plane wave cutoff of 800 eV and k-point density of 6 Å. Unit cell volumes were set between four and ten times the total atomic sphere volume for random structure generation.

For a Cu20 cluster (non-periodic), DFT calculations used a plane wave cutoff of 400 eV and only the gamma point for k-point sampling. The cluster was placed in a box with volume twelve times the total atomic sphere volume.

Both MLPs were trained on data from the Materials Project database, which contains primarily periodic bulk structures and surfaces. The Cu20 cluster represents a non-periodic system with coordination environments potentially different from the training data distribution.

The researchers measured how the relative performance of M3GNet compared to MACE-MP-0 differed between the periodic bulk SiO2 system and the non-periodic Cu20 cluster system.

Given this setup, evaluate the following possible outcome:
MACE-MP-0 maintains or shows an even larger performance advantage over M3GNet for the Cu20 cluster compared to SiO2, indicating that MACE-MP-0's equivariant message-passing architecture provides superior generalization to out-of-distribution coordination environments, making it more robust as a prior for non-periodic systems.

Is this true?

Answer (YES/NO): YES